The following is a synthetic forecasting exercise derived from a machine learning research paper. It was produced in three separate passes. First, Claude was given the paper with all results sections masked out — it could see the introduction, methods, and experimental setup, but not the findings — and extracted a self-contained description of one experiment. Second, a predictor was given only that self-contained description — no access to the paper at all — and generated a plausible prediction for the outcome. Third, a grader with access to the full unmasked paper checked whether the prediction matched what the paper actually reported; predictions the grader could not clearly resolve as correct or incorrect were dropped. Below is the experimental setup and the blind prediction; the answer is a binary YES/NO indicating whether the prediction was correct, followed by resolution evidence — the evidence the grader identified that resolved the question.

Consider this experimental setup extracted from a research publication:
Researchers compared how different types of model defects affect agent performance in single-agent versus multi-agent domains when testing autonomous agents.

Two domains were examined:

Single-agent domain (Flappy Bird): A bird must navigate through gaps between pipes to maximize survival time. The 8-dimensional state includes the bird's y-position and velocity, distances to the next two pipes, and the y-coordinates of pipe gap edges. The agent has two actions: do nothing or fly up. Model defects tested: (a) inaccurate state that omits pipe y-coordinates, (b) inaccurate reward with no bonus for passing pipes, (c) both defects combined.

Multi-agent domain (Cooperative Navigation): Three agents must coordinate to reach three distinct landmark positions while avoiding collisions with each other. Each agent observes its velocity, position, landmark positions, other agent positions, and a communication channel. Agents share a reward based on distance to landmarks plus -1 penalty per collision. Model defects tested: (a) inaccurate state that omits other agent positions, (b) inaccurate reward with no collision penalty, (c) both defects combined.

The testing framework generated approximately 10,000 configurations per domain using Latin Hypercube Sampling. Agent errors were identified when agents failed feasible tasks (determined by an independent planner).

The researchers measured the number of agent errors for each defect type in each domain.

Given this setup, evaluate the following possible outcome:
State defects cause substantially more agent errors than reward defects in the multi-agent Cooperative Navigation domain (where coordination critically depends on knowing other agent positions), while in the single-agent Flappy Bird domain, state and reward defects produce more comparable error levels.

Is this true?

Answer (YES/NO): YES